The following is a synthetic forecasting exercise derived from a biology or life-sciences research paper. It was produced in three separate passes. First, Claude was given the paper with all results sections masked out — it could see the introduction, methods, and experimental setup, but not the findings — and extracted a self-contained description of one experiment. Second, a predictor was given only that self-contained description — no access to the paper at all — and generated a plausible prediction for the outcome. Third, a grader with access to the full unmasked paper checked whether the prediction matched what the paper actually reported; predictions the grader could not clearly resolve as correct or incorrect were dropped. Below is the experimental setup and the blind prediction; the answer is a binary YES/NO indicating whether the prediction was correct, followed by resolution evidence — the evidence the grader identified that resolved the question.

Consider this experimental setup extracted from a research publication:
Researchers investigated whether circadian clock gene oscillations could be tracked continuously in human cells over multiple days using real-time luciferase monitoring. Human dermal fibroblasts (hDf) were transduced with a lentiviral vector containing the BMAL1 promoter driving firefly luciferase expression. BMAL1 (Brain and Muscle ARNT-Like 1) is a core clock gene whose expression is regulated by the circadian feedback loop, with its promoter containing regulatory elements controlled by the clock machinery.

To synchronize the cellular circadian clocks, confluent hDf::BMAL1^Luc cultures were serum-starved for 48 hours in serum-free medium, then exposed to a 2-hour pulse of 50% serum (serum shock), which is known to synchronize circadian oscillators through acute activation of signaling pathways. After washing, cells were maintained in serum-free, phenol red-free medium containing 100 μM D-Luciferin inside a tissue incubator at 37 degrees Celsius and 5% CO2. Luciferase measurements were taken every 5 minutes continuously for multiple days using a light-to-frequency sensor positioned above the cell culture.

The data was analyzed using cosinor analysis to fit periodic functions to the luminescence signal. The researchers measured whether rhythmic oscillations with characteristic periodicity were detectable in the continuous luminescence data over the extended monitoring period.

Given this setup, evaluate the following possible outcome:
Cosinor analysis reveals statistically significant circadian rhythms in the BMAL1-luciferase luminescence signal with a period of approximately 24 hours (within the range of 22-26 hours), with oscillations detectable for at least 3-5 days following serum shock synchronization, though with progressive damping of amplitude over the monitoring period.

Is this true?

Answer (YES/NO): NO